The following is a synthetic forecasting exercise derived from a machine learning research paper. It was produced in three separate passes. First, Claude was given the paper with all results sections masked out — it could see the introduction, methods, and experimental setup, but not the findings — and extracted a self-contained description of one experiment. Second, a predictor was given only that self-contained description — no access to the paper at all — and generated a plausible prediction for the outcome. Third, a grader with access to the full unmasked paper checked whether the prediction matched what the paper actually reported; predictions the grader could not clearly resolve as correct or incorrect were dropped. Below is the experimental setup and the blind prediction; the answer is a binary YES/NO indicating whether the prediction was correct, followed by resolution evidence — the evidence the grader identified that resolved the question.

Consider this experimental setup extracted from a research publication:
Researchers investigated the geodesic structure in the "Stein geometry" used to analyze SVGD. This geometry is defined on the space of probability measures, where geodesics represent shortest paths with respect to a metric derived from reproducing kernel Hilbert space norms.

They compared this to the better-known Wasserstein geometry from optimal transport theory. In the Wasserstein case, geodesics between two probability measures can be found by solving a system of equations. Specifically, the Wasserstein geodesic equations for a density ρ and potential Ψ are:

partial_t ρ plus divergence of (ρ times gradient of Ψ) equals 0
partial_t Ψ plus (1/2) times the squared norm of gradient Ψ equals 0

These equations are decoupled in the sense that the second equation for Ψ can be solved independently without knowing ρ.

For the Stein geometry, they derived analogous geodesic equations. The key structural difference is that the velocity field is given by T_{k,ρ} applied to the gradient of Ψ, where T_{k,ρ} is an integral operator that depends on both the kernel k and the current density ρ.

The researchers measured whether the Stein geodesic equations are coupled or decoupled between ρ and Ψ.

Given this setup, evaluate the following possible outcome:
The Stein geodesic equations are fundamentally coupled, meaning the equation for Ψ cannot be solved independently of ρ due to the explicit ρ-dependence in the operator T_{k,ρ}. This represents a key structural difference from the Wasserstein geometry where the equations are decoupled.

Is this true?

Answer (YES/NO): YES